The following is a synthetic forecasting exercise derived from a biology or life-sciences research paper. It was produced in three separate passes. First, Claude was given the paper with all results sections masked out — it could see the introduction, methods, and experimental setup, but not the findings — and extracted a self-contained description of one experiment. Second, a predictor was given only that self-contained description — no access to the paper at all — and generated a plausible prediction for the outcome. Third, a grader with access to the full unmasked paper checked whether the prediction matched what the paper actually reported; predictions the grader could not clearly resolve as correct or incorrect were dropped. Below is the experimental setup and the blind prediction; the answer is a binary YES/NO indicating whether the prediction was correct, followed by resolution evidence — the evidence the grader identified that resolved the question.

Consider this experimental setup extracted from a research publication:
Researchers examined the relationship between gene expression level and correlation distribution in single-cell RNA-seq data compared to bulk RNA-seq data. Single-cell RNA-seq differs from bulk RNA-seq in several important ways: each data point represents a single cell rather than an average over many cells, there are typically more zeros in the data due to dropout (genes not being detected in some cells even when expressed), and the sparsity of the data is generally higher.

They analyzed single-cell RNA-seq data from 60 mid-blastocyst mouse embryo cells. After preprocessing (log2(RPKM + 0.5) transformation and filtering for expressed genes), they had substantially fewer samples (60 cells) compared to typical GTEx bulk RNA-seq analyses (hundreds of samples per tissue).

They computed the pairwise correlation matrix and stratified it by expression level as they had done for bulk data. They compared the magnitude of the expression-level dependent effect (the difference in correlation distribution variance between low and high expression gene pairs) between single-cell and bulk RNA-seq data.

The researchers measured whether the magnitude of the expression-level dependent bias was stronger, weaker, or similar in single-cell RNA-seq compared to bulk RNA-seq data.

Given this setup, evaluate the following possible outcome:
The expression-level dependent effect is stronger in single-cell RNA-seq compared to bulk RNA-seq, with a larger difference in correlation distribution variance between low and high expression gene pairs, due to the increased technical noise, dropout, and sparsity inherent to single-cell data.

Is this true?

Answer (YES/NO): NO